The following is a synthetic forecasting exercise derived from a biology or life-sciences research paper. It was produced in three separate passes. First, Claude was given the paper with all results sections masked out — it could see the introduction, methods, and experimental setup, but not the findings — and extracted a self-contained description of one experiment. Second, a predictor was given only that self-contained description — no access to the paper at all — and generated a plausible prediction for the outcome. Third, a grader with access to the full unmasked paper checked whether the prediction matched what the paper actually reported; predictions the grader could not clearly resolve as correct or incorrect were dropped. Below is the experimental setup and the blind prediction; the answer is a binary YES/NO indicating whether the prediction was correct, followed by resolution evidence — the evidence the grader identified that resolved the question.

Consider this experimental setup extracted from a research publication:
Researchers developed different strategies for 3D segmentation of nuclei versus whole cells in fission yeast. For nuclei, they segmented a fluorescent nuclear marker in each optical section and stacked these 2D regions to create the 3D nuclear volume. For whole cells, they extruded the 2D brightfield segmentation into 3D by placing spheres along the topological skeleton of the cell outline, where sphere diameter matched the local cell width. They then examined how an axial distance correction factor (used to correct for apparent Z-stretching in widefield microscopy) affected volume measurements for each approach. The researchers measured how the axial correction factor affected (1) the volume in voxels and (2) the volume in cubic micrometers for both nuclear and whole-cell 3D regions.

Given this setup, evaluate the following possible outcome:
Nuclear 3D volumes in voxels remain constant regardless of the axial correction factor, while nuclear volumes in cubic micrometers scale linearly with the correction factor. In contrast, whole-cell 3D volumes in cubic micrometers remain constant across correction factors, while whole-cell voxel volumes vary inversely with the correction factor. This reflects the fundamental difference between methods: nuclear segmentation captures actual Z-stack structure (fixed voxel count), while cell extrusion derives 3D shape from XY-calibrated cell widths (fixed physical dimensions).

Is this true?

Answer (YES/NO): YES